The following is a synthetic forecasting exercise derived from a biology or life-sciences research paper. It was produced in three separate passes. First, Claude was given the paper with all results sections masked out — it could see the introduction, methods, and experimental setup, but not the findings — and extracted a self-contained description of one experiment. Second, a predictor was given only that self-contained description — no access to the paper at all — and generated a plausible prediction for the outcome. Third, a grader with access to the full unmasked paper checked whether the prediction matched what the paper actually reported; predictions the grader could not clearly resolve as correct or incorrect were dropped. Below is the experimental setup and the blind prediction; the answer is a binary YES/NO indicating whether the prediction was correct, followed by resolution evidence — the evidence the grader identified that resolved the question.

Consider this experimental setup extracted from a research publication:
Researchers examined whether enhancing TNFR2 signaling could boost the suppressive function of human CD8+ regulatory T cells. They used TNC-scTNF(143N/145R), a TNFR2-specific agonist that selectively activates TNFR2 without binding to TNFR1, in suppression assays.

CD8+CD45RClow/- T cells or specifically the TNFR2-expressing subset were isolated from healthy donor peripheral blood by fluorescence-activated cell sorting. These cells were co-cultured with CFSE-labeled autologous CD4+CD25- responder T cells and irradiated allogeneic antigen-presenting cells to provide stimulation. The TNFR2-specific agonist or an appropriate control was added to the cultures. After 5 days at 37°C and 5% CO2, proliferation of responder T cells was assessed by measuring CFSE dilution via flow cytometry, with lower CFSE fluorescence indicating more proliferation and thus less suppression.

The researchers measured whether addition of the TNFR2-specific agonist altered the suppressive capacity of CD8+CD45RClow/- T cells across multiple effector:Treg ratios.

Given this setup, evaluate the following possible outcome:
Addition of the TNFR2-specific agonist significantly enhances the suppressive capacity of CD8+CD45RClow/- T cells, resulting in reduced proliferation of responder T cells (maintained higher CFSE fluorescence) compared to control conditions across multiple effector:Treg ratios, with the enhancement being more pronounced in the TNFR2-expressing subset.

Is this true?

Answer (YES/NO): NO